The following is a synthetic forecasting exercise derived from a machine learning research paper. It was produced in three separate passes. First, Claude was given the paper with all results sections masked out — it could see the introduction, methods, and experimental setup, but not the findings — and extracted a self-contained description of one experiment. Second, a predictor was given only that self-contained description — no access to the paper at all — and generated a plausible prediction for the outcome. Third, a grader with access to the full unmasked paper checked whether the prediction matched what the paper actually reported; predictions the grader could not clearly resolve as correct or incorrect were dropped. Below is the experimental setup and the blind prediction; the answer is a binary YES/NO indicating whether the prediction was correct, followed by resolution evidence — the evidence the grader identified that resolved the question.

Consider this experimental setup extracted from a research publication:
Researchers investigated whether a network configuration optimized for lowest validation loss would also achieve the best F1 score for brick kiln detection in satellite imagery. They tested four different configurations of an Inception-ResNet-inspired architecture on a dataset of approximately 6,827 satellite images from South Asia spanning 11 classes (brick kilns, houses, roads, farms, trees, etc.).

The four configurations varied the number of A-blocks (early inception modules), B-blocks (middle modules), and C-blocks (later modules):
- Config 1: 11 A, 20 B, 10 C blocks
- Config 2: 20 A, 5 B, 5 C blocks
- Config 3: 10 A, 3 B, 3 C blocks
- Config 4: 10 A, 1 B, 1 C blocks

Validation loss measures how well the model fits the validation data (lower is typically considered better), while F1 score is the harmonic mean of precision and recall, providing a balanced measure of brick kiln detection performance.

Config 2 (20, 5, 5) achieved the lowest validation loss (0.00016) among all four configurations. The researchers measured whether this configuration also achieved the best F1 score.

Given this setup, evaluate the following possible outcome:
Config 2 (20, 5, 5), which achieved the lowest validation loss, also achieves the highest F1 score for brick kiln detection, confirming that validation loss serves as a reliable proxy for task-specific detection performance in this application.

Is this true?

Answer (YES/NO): NO